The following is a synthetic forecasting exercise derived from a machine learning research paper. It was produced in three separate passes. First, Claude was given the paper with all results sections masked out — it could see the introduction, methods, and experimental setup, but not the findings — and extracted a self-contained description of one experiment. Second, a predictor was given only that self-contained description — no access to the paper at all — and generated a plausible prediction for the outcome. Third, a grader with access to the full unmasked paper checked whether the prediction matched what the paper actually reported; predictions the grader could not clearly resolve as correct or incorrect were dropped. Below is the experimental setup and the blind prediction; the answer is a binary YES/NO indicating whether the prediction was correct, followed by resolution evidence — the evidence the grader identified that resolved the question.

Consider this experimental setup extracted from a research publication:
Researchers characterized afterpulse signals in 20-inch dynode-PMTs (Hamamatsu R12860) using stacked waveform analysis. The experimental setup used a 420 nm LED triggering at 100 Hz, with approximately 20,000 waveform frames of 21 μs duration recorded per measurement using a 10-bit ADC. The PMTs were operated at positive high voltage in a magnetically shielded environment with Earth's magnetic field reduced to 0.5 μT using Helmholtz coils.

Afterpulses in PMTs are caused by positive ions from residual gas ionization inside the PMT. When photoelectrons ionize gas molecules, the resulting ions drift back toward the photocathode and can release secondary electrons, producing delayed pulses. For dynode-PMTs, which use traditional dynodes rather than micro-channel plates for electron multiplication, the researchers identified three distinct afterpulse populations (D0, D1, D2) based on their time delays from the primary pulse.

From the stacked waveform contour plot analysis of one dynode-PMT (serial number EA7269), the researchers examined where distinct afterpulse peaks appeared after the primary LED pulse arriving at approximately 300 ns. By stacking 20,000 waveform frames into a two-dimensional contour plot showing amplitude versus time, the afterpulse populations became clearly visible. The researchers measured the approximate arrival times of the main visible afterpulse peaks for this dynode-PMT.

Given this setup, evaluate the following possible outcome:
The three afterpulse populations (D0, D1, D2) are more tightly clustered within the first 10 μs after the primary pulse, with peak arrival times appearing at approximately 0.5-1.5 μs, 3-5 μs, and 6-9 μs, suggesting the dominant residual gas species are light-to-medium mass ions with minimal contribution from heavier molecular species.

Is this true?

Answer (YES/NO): NO